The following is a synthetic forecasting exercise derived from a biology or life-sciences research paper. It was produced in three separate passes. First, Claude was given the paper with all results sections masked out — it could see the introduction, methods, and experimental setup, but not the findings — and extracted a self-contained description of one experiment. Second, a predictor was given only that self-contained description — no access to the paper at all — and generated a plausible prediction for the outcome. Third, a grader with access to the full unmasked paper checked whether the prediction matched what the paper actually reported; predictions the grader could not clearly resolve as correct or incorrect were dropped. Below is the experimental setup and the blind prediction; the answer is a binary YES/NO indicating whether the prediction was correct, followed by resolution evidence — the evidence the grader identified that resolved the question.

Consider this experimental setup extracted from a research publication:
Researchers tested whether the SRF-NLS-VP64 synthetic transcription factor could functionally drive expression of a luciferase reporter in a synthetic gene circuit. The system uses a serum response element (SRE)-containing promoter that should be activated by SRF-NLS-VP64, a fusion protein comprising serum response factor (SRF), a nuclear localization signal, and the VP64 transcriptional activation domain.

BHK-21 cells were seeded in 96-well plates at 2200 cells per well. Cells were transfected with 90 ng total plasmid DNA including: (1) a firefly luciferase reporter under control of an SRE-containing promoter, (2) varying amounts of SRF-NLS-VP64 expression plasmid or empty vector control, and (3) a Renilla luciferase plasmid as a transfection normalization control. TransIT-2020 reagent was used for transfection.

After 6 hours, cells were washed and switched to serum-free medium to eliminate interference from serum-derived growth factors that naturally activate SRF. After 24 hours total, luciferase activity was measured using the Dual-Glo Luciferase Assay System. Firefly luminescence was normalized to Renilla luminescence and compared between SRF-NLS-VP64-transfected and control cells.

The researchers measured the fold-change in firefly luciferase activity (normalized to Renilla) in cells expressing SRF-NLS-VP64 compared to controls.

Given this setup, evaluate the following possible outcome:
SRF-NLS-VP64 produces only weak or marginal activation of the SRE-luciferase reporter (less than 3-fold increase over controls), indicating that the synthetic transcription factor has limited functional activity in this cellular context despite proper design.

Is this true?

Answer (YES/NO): NO